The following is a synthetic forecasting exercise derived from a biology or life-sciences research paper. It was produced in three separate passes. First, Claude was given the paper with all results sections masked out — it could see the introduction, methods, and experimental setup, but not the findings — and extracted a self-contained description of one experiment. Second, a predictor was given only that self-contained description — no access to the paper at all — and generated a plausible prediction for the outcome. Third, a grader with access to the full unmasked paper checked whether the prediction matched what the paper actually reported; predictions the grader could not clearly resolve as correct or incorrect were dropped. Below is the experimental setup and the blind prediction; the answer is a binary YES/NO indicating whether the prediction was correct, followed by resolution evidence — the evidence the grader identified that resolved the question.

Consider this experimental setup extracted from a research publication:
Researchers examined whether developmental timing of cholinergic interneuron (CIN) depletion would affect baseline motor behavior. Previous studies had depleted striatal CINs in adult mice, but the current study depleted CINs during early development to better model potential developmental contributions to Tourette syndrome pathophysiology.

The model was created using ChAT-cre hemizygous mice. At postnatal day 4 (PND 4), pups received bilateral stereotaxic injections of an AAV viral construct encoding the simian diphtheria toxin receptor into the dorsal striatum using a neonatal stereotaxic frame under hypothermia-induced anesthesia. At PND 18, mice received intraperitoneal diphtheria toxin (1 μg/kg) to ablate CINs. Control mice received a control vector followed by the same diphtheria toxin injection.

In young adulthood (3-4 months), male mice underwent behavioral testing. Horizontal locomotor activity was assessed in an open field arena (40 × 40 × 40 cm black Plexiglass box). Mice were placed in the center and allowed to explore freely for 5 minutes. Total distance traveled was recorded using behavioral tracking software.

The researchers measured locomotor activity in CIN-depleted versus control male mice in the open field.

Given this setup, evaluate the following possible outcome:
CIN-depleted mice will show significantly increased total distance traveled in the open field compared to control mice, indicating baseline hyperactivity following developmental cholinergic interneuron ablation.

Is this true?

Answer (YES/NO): NO